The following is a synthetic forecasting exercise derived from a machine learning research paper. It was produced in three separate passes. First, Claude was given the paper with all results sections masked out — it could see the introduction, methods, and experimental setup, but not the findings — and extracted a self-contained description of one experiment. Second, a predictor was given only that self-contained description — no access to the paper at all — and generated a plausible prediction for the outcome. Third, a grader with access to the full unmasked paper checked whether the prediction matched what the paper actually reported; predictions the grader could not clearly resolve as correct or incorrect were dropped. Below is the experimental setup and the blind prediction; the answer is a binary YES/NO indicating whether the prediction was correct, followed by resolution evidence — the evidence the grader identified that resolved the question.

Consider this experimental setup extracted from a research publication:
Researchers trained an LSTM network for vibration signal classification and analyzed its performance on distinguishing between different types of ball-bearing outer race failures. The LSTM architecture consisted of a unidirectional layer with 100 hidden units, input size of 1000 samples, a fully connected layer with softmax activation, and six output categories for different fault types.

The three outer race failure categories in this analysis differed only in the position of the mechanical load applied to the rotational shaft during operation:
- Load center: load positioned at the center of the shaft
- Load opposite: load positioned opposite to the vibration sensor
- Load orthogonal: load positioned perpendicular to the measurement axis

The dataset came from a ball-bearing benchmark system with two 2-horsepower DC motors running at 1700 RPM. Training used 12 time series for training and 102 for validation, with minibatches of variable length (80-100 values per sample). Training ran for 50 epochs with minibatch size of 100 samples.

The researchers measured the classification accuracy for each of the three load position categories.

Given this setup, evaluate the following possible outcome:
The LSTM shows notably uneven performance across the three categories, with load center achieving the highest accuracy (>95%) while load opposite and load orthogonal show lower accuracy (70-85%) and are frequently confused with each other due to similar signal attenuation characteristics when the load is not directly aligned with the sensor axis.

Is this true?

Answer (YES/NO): NO